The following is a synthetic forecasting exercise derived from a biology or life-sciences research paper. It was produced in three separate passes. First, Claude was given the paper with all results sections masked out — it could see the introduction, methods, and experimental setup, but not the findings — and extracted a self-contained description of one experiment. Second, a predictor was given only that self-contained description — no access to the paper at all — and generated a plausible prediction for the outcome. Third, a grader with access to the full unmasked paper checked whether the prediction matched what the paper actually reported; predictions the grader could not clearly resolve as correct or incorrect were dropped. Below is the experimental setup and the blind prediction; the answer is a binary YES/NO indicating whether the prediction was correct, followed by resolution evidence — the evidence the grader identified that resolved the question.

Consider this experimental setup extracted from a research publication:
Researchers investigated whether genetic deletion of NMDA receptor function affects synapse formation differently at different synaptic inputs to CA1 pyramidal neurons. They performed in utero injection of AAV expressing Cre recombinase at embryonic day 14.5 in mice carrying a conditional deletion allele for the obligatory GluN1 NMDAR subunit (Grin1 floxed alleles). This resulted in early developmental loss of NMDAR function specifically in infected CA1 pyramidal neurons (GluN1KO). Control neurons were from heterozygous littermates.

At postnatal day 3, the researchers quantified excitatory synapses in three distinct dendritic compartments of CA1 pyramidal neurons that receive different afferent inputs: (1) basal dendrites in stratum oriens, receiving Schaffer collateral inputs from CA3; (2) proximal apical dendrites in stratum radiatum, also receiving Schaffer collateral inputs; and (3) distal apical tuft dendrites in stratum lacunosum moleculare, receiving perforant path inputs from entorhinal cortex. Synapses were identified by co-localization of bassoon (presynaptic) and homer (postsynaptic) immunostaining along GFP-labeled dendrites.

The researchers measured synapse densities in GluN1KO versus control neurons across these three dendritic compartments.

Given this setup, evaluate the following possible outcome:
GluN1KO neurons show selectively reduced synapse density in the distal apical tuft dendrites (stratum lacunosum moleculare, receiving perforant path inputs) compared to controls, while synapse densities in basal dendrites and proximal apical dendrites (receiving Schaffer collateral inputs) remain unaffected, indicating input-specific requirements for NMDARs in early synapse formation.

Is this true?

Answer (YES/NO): NO